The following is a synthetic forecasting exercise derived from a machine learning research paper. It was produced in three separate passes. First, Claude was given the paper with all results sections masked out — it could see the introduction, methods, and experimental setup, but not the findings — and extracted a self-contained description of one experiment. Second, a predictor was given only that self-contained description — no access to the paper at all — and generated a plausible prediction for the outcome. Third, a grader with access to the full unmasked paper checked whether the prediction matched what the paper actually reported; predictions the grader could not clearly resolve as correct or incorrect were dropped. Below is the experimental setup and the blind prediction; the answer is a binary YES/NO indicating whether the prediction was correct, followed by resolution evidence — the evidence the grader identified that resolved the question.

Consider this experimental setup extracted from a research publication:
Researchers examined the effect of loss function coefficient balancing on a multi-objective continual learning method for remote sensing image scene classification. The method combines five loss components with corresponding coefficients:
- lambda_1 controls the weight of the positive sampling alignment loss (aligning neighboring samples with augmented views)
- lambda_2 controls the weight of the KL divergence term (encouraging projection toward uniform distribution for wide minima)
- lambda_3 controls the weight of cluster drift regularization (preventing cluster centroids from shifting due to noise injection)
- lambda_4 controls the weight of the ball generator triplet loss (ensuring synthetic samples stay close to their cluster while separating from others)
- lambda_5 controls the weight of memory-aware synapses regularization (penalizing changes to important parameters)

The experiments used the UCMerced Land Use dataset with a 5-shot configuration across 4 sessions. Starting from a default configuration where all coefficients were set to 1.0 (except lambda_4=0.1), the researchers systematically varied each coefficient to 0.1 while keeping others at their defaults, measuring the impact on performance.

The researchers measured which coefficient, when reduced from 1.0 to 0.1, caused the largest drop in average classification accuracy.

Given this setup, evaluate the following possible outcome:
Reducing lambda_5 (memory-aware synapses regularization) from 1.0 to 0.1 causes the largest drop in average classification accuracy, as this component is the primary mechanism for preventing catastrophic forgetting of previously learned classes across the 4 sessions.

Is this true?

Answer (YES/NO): NO